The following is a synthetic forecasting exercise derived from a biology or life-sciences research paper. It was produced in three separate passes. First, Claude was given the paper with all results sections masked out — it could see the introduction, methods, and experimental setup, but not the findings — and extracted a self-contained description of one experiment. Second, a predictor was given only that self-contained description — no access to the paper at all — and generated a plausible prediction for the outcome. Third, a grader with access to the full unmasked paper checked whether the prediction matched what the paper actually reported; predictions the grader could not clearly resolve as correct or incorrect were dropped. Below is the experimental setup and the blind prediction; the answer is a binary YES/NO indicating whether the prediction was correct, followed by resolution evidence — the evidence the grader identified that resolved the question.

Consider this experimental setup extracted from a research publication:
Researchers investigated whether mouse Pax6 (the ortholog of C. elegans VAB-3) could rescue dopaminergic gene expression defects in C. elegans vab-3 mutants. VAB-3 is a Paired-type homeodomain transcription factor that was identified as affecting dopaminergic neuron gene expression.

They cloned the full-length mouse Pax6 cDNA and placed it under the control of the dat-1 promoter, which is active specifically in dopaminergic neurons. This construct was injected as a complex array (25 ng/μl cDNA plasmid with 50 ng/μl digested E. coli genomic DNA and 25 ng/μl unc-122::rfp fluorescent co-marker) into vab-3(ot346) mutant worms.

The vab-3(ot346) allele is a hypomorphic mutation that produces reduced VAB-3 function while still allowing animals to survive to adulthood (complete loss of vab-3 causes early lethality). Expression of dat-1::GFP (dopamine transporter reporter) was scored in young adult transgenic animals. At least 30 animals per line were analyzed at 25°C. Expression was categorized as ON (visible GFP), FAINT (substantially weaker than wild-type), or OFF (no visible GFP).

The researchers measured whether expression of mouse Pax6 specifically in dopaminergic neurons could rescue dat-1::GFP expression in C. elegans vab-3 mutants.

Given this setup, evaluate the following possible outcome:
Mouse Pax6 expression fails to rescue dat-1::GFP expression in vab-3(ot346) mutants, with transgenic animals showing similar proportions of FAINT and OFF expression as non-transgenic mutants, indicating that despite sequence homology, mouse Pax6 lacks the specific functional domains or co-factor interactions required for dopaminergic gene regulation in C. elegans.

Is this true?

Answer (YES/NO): NO